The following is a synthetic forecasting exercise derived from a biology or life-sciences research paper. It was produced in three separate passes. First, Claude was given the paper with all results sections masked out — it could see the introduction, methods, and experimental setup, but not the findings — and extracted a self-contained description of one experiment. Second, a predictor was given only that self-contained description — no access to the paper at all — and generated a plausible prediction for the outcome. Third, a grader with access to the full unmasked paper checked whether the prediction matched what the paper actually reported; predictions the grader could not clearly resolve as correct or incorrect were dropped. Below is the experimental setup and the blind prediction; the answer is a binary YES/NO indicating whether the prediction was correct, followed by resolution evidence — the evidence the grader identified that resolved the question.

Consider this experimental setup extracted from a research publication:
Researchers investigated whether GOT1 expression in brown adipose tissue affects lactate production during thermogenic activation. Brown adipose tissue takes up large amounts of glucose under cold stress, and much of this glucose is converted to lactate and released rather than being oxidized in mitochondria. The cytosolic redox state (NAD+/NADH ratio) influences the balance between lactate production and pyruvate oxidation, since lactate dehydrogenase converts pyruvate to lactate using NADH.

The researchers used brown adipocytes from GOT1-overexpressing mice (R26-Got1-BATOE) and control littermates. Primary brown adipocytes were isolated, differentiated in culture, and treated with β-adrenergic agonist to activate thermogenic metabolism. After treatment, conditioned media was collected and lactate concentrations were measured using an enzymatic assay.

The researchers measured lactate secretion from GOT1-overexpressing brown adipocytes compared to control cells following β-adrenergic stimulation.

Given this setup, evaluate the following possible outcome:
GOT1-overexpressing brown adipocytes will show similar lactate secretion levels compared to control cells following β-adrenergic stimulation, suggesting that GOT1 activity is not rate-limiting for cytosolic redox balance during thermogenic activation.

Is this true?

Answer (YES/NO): NO